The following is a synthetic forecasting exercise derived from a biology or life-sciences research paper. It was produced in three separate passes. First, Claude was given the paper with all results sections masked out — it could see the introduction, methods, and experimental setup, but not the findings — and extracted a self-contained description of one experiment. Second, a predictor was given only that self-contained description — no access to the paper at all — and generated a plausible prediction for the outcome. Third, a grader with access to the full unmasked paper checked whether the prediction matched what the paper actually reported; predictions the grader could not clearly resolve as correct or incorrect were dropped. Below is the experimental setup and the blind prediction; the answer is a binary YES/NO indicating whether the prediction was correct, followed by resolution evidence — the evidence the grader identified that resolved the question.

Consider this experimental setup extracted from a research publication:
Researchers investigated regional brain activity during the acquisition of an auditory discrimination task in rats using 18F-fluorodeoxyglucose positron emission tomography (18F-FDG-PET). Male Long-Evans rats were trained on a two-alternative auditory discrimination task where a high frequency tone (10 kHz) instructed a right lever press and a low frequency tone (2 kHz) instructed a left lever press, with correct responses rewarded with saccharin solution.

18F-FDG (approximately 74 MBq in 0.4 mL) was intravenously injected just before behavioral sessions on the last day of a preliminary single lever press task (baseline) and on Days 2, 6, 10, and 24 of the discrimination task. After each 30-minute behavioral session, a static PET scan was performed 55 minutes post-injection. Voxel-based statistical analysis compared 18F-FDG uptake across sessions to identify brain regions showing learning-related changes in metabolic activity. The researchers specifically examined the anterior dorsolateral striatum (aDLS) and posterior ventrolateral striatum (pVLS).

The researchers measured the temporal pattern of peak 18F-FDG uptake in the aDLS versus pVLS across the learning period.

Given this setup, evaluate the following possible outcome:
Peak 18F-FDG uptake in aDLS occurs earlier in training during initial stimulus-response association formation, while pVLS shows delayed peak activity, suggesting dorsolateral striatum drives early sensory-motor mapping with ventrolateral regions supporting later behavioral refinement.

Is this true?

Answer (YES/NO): YES